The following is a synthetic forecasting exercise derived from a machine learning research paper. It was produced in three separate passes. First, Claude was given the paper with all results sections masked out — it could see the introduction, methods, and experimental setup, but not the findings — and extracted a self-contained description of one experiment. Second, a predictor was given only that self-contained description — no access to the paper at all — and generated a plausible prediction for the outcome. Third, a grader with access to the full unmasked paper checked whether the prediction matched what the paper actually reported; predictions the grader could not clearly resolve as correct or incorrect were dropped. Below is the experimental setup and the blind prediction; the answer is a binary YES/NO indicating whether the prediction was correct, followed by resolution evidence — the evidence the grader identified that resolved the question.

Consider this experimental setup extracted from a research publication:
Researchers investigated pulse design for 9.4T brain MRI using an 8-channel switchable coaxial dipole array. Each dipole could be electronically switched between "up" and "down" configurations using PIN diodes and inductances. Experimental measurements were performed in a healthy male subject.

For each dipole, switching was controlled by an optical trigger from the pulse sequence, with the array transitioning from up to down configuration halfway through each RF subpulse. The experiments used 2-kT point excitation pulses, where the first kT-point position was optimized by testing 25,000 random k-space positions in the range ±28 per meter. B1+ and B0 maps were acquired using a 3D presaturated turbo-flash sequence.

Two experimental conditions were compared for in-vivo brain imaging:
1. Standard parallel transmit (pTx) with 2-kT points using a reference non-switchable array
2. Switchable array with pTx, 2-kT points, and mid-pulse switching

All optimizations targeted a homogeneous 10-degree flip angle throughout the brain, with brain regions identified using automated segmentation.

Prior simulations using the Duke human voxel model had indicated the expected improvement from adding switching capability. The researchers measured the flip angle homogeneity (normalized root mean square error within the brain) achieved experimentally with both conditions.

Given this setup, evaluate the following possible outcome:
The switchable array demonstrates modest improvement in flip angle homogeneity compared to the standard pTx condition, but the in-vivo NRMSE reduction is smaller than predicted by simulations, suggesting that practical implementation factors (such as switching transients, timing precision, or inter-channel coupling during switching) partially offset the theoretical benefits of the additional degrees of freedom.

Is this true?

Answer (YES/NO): NO